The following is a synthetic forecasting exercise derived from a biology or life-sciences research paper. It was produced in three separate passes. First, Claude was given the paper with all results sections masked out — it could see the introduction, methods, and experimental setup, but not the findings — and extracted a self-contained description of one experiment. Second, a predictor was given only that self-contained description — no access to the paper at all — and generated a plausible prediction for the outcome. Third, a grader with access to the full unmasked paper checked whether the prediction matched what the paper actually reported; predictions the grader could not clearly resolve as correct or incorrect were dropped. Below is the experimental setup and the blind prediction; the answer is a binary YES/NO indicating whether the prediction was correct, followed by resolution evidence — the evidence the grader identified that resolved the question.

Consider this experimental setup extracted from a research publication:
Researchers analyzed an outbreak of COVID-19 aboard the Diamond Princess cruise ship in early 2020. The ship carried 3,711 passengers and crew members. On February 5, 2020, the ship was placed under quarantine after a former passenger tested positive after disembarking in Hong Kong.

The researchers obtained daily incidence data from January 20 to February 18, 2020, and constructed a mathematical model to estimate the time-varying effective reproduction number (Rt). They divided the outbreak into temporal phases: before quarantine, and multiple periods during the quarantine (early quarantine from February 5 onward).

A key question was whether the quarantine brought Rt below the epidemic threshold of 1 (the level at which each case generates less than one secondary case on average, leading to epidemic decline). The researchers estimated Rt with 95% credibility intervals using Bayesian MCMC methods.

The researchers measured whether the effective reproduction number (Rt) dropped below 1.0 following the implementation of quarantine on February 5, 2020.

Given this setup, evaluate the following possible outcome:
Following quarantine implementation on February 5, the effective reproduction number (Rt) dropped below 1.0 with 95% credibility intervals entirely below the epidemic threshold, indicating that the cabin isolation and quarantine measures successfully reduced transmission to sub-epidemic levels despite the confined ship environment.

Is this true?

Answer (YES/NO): NO